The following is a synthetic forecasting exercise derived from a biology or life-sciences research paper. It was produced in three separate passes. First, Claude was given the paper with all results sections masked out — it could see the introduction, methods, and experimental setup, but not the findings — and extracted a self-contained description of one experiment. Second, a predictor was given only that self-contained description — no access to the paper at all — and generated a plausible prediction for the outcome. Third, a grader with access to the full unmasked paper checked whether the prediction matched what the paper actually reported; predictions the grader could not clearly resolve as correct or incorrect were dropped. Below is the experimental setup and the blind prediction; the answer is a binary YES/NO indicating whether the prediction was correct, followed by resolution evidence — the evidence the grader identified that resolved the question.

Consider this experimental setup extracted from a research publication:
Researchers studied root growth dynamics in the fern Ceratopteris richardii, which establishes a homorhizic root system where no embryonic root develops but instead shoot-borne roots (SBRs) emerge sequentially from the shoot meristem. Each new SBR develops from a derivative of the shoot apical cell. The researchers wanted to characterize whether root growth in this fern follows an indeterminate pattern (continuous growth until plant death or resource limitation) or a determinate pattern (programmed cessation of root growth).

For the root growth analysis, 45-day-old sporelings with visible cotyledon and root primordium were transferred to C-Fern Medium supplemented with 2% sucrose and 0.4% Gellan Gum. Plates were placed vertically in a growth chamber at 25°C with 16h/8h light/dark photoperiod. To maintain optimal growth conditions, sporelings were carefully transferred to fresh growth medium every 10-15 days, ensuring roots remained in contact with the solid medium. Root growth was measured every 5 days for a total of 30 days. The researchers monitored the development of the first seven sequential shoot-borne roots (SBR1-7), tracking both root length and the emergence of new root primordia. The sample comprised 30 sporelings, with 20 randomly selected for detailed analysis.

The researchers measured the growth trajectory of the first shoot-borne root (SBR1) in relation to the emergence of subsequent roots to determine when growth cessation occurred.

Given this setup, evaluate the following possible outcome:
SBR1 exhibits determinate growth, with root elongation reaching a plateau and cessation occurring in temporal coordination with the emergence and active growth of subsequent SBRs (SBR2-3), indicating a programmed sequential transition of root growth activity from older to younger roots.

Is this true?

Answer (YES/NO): NO